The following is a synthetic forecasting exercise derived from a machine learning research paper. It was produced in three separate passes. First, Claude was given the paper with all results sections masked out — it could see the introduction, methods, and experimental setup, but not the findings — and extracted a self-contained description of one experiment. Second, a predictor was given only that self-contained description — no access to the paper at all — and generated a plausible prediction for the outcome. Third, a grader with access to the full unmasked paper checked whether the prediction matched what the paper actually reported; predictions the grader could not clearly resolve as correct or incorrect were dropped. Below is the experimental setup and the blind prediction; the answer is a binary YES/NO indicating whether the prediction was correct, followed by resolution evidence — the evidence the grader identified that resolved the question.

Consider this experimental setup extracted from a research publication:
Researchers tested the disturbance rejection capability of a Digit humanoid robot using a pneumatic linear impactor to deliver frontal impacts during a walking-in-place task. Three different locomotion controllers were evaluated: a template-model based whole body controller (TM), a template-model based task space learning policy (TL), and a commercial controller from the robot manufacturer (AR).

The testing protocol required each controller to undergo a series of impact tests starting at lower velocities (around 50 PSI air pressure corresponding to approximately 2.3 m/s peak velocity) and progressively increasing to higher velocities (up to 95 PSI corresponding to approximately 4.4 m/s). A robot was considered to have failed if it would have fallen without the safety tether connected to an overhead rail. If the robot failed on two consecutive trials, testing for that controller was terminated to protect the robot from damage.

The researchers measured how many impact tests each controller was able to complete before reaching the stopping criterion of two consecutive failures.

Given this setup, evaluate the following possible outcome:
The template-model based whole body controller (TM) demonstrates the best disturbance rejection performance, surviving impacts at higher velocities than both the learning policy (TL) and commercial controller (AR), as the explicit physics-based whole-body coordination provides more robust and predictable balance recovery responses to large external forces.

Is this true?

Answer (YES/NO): NO